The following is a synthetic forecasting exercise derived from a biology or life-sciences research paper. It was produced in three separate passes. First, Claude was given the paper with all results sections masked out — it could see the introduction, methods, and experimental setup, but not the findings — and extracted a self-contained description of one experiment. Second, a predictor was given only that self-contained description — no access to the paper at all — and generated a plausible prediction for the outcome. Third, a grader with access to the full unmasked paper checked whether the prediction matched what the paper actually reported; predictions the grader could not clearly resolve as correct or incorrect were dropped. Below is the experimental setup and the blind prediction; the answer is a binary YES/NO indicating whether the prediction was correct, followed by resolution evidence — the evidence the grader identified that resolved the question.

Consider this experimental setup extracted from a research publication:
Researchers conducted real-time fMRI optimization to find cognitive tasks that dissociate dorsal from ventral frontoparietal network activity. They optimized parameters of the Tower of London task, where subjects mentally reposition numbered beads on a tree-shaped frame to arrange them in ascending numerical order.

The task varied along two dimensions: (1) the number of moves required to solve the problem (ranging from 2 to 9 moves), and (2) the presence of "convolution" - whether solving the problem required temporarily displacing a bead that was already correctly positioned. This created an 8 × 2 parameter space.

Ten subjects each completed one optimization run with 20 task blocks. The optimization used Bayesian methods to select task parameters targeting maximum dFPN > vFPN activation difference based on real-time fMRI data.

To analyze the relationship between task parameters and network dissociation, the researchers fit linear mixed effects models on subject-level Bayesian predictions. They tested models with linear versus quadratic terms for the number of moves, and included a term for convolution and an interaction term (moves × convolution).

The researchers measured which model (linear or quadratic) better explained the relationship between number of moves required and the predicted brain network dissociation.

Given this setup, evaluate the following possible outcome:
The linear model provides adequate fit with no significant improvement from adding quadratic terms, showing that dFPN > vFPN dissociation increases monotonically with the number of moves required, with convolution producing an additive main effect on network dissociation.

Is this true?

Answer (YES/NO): NO